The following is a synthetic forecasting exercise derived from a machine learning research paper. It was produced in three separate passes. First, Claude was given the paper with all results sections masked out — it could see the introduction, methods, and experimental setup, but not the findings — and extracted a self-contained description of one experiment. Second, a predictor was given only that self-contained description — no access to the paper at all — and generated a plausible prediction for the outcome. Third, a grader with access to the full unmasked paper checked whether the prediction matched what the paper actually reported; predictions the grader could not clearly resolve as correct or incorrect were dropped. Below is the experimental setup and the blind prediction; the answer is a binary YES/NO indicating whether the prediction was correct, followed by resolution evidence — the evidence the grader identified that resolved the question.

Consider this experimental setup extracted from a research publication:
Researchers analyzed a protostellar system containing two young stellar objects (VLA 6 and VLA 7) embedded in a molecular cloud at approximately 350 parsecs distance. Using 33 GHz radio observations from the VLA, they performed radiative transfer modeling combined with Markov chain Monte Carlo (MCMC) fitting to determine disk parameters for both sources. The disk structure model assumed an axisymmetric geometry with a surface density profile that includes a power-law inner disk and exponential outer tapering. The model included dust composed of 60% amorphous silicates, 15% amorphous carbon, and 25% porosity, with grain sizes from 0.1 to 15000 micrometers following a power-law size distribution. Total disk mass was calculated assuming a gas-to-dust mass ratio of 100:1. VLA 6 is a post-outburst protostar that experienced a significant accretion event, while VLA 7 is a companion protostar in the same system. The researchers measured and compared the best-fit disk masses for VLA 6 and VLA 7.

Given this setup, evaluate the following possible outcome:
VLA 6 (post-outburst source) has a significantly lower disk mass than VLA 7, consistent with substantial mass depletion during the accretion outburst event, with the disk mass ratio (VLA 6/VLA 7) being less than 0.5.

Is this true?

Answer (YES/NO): NO